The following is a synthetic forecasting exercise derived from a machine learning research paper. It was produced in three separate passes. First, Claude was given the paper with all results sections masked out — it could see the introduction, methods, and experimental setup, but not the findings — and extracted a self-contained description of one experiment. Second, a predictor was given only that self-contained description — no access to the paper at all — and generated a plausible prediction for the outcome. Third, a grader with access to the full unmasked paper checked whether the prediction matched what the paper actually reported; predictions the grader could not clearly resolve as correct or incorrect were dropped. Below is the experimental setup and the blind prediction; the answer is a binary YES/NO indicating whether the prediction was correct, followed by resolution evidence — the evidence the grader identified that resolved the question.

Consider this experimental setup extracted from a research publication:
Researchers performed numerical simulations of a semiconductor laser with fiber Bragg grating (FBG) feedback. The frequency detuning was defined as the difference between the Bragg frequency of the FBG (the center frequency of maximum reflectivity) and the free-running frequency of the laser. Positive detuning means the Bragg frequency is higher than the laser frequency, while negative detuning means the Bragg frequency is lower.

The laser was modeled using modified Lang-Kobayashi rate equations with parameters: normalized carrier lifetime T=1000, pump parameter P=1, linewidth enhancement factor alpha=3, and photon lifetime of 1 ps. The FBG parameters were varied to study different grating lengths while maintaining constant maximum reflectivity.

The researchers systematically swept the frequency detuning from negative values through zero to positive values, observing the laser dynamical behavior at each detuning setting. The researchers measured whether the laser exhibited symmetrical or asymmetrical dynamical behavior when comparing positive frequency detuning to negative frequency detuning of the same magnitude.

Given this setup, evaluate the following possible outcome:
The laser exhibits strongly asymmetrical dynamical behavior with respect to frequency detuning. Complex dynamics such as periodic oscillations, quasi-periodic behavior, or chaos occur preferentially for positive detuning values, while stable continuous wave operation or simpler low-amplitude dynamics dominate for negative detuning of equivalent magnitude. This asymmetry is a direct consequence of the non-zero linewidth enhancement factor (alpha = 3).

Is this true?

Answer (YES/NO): NO